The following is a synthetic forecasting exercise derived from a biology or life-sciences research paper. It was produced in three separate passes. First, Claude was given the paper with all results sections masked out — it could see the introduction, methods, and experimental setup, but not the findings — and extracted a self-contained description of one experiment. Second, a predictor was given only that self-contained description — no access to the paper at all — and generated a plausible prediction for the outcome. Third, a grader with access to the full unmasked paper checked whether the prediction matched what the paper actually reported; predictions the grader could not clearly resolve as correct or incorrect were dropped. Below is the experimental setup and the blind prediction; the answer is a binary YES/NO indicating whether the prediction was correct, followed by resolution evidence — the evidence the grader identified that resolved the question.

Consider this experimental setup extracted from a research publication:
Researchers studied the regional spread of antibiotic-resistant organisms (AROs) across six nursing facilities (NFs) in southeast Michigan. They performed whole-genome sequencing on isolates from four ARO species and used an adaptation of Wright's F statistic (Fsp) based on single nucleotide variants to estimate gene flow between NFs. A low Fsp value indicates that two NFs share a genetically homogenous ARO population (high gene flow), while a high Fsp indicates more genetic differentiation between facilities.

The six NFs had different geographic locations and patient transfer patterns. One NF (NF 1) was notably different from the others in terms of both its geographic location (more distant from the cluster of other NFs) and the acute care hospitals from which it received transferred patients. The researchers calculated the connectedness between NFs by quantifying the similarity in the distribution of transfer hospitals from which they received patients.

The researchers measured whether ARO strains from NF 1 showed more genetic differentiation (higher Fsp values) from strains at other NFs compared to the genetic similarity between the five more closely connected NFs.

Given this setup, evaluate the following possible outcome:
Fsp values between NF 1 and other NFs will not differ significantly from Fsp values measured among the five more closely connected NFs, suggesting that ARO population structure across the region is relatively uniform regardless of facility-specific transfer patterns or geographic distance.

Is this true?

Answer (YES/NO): NO